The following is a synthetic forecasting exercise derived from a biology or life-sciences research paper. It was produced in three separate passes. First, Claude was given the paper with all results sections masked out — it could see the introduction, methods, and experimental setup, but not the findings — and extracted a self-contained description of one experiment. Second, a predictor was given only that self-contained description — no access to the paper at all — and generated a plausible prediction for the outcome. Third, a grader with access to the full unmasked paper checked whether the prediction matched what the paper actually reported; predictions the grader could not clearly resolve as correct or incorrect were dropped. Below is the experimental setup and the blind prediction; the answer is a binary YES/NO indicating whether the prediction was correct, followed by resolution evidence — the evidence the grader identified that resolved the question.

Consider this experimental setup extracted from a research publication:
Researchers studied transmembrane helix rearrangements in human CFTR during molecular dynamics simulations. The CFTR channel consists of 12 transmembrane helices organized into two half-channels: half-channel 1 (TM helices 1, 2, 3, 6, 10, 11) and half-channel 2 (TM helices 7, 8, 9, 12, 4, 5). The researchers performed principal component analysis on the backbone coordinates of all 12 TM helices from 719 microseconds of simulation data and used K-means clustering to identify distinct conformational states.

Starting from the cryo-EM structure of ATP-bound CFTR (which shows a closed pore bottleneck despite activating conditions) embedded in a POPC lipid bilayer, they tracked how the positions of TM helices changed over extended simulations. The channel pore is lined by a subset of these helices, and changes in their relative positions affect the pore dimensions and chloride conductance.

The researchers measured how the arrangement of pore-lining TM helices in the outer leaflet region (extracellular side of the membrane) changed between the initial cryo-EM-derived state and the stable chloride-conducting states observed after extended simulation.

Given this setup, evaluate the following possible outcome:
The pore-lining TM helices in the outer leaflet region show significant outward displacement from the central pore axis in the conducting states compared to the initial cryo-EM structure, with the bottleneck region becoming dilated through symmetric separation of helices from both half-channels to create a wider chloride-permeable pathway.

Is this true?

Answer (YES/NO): NO